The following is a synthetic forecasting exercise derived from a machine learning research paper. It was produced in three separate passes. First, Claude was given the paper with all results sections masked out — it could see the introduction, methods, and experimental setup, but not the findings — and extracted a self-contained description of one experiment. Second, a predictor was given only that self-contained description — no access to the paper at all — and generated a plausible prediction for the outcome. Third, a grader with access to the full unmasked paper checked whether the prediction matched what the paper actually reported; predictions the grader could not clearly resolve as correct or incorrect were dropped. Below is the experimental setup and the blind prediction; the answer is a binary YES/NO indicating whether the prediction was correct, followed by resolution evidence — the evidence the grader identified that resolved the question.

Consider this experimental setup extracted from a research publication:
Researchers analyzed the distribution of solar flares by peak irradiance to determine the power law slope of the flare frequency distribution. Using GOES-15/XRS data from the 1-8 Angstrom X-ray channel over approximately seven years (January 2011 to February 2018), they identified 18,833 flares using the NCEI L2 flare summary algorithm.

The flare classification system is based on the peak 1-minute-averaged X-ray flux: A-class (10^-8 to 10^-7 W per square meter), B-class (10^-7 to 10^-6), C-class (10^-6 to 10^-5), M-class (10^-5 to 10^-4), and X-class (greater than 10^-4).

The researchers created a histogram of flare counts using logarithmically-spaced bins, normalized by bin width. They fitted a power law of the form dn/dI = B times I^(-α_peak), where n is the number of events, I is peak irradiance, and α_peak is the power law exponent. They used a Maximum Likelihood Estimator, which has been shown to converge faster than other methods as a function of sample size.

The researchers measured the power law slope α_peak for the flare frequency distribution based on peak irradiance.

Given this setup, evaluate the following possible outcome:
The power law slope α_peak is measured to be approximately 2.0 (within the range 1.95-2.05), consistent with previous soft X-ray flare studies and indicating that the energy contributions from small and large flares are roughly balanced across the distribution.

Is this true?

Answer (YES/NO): NO